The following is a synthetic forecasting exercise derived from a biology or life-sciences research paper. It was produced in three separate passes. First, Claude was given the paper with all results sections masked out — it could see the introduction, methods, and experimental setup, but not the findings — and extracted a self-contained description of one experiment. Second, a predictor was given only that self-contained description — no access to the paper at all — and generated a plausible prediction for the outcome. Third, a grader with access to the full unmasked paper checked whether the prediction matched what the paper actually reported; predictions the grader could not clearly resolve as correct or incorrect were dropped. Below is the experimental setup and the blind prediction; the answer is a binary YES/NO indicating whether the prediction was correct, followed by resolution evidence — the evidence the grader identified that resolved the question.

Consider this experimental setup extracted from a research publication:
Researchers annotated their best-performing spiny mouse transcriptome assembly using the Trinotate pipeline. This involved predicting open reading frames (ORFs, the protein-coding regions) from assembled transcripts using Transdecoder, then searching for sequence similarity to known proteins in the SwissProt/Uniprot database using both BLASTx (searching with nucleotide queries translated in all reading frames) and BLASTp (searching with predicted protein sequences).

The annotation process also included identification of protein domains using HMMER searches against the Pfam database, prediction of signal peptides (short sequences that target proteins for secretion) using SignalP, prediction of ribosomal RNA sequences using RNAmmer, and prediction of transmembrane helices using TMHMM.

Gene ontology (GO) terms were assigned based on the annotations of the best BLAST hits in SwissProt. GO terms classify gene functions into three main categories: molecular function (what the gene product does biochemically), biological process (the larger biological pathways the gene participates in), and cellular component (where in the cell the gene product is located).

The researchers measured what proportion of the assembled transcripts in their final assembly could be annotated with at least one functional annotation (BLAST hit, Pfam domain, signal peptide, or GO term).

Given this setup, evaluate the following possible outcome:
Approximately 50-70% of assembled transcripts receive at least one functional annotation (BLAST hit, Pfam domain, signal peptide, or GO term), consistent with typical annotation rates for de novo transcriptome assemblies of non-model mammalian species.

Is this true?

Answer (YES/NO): NO